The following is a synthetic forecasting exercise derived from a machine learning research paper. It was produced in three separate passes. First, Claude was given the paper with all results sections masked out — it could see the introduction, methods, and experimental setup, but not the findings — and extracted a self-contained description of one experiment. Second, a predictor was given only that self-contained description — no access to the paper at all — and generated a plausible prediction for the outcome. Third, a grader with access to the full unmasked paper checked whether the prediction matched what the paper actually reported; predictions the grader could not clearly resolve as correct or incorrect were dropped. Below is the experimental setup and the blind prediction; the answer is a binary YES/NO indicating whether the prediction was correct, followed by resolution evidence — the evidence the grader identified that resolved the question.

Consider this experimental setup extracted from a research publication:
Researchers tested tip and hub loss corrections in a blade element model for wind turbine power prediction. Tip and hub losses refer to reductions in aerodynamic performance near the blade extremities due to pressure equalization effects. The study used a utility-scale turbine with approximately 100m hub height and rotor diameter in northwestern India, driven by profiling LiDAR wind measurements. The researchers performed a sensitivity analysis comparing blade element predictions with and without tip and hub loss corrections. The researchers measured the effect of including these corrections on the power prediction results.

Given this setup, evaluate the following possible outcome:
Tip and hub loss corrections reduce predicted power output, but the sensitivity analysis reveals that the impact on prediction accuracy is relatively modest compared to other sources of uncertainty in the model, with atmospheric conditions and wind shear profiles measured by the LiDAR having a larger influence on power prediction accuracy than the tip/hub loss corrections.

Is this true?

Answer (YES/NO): NO